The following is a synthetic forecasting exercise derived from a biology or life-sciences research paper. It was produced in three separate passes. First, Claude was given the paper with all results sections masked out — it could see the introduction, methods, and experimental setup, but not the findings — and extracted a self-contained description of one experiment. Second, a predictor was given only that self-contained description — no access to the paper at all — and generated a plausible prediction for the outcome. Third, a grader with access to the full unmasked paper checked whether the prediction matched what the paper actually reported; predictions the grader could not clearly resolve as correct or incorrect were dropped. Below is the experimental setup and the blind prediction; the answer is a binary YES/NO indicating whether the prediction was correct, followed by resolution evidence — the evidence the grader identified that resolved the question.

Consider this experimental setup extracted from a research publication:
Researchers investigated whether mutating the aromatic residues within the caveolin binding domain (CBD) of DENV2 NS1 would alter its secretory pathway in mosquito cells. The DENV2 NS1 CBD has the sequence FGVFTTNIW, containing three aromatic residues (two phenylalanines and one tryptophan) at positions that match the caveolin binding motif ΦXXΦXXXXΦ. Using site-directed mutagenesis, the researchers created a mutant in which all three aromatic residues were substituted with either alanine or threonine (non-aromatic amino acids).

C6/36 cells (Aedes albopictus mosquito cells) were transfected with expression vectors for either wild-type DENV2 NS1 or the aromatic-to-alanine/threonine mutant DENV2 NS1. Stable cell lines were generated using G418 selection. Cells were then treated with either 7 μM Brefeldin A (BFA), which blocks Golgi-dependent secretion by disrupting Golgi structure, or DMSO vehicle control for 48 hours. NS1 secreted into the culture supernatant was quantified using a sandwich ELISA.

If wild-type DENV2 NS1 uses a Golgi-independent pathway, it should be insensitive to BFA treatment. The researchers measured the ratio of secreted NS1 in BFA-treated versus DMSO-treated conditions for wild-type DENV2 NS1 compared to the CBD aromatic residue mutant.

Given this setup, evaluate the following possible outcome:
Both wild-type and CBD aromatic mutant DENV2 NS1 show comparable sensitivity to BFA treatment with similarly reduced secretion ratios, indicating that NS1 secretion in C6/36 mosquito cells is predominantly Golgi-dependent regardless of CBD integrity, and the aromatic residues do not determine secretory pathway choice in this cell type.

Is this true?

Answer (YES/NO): NO